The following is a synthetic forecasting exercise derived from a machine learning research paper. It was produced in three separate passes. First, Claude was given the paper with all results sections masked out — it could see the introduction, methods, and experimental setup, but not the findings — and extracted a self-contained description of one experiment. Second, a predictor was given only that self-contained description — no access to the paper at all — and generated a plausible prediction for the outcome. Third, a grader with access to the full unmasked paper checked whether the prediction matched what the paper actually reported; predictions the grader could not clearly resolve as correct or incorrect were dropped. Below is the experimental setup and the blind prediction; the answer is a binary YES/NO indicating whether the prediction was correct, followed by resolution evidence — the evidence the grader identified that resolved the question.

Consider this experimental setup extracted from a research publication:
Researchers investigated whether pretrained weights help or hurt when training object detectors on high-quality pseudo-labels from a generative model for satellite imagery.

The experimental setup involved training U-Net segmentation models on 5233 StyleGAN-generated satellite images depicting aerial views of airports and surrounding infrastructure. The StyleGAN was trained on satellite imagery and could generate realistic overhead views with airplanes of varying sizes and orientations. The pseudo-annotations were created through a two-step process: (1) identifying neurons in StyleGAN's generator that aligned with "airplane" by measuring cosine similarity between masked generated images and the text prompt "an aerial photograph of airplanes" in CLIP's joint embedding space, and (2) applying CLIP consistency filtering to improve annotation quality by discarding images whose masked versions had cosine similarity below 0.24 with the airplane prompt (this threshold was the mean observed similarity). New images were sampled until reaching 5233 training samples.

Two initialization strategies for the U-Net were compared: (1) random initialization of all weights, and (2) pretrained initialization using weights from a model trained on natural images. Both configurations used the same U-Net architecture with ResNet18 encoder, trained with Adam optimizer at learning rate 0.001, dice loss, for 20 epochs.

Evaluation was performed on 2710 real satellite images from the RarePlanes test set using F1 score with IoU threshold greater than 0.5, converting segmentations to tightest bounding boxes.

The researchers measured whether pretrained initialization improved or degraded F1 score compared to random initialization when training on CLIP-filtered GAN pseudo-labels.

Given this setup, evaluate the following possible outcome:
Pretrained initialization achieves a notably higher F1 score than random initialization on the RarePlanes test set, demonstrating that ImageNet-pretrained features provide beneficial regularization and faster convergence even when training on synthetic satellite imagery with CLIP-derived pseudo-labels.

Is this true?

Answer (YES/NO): NO